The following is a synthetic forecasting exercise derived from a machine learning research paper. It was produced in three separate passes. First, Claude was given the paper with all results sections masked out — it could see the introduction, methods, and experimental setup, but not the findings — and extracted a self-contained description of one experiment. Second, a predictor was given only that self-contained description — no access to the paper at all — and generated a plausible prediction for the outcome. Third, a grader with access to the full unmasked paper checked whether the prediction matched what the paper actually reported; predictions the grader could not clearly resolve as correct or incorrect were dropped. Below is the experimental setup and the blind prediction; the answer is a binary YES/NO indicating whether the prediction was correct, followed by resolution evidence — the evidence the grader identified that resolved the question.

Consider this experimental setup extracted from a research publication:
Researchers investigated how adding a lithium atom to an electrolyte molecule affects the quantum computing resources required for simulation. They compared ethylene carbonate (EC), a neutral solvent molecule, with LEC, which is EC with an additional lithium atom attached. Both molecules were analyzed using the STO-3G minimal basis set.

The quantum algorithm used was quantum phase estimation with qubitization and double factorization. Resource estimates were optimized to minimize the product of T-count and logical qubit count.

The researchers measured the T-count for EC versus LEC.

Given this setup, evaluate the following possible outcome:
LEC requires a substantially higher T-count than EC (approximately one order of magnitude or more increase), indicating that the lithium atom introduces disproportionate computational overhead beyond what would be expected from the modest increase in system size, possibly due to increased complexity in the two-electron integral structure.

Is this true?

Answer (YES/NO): NO